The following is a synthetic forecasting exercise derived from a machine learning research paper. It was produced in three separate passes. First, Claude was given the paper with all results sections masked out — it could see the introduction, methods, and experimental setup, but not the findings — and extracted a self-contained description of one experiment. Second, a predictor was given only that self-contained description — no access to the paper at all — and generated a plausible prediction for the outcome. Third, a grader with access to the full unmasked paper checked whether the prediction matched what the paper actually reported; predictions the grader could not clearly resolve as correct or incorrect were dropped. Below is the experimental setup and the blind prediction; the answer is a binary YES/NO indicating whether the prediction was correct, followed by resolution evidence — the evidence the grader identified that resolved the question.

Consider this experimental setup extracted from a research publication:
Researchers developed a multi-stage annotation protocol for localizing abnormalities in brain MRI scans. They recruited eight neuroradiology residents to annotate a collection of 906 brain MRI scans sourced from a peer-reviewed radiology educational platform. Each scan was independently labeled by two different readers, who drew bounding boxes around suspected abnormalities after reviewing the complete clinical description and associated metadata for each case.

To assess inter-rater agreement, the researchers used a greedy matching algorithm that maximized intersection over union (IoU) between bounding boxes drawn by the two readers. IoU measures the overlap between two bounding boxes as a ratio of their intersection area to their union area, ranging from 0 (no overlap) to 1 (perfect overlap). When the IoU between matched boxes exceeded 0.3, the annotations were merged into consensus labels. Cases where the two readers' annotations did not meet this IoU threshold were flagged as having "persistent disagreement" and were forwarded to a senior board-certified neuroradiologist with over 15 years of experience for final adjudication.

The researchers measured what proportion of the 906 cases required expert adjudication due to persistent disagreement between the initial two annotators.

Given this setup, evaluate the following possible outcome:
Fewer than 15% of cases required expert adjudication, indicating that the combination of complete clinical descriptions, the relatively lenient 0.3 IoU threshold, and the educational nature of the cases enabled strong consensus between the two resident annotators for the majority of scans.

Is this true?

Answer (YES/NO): NO